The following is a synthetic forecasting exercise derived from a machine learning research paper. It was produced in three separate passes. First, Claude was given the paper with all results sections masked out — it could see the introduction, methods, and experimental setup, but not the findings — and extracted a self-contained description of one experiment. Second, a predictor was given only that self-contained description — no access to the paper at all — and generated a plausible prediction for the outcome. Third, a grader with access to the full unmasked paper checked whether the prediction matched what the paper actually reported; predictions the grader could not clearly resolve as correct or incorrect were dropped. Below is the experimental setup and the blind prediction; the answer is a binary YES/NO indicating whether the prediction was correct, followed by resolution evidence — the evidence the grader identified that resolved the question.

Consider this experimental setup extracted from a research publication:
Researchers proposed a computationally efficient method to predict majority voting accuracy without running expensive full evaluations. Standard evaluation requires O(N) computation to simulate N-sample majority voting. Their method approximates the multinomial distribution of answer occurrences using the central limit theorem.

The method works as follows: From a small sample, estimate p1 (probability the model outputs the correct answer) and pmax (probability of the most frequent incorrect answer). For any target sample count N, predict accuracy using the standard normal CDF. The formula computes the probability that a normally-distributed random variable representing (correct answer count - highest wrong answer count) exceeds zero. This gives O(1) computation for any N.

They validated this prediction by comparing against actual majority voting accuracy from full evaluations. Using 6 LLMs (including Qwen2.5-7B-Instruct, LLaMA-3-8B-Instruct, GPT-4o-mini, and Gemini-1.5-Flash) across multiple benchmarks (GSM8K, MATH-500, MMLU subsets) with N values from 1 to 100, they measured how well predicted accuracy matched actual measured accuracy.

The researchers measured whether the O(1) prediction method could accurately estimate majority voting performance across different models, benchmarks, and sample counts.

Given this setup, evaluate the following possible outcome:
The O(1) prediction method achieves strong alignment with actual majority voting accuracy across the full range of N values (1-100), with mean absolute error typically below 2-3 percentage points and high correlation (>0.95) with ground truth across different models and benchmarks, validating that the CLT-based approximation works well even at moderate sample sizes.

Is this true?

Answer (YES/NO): NO